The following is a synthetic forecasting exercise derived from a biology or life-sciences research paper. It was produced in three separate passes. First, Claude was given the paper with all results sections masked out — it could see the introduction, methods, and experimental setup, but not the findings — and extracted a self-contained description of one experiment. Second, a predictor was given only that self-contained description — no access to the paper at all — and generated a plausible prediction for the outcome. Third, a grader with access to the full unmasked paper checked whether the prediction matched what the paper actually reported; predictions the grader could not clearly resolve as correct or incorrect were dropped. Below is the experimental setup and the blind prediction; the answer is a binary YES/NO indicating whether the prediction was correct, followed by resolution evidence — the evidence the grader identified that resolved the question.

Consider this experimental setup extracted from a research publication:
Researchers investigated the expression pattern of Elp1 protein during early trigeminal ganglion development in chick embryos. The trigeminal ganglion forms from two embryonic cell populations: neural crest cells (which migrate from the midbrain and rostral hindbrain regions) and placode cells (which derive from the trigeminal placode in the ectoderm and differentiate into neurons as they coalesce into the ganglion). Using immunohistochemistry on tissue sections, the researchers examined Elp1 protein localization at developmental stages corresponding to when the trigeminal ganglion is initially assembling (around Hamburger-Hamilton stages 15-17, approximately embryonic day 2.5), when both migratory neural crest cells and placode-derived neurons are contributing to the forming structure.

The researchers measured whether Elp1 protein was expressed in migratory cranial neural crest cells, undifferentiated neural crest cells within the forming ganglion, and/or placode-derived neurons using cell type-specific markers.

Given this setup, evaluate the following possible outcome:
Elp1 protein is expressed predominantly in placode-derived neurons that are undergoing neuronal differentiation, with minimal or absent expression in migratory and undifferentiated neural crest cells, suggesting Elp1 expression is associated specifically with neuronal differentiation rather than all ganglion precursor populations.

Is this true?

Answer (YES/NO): NO